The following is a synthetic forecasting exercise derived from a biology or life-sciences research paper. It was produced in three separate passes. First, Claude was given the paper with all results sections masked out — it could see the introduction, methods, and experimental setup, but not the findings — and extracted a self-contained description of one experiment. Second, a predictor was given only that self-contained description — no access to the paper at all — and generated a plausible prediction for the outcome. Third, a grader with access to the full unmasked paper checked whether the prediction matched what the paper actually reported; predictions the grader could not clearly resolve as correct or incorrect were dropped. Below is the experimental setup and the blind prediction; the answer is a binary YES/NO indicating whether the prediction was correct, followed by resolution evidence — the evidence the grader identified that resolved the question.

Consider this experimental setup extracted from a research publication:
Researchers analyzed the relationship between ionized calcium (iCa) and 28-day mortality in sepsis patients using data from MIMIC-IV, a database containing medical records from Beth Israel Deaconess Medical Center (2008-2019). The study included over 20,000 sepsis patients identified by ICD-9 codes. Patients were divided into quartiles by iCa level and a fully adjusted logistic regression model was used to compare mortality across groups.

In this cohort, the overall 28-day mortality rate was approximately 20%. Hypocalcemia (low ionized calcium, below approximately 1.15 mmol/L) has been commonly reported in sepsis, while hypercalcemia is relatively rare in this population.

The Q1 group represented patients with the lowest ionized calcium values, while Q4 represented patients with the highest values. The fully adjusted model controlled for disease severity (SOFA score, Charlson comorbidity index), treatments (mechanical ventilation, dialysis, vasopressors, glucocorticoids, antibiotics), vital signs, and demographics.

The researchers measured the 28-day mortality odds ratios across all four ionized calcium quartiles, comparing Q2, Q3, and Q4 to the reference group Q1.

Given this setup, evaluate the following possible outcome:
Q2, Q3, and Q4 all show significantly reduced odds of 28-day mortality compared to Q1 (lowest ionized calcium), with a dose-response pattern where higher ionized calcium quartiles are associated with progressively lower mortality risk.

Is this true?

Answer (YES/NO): NO